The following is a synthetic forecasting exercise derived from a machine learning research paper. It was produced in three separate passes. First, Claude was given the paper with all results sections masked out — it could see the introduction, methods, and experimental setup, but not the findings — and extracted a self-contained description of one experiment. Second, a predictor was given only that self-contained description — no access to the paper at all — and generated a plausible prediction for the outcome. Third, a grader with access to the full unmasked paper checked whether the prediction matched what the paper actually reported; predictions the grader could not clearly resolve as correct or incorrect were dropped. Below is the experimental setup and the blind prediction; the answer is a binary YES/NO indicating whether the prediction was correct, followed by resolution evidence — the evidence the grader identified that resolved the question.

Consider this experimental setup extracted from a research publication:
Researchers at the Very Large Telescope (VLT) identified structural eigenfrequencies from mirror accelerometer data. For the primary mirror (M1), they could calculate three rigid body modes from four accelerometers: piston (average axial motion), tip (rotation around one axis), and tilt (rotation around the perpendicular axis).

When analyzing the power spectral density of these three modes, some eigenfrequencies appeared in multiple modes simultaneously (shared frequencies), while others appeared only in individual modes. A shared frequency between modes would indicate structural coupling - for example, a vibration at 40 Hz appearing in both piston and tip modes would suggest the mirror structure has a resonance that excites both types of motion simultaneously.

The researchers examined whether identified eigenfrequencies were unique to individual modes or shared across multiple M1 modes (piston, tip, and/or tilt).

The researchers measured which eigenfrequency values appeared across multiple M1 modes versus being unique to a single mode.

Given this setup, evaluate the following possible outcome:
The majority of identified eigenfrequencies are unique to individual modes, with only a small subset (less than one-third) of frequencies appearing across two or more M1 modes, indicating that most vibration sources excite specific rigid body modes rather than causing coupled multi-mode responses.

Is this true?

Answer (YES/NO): NO